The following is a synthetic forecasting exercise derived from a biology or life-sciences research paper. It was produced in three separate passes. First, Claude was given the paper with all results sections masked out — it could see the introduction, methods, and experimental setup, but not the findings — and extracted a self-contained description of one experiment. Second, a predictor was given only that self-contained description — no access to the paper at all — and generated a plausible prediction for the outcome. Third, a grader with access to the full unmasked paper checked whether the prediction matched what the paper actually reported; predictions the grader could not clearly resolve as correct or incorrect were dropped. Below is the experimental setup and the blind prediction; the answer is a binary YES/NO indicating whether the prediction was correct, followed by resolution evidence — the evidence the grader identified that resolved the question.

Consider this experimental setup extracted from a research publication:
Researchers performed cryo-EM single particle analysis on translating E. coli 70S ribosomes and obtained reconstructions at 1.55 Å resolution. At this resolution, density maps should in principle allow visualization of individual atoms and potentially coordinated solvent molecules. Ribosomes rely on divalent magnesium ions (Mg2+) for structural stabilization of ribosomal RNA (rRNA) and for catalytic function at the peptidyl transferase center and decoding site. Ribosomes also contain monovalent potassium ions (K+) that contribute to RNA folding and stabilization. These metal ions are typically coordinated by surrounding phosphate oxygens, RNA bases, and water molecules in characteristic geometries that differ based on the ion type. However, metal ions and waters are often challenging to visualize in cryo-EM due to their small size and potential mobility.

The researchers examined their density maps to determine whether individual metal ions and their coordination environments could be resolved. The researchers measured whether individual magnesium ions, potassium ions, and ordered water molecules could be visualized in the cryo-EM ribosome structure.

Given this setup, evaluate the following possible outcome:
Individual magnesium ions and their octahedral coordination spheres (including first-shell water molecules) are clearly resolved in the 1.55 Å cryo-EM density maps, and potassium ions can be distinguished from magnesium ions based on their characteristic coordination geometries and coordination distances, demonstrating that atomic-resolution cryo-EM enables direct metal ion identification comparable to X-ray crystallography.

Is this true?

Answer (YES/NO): NO